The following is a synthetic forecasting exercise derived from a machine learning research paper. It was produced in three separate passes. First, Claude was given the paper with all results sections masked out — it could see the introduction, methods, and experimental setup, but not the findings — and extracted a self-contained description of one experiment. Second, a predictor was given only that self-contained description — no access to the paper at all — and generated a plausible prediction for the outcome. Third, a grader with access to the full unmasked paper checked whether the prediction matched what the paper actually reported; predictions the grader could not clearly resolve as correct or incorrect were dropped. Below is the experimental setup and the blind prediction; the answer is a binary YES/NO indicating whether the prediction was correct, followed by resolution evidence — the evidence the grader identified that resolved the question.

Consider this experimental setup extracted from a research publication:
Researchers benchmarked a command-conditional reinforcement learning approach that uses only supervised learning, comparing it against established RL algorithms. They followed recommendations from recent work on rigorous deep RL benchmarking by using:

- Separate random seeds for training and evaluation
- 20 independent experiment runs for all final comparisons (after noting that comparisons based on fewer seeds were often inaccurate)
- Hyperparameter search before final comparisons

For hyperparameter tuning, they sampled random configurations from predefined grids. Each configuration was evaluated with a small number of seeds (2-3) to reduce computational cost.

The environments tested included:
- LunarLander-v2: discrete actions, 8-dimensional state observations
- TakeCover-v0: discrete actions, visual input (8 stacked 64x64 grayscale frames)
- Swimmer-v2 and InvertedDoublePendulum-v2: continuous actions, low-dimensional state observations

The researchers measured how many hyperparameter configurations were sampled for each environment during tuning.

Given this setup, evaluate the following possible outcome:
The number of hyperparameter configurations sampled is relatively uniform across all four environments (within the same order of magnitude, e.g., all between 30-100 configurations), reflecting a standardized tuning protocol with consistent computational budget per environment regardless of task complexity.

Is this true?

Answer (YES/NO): NO